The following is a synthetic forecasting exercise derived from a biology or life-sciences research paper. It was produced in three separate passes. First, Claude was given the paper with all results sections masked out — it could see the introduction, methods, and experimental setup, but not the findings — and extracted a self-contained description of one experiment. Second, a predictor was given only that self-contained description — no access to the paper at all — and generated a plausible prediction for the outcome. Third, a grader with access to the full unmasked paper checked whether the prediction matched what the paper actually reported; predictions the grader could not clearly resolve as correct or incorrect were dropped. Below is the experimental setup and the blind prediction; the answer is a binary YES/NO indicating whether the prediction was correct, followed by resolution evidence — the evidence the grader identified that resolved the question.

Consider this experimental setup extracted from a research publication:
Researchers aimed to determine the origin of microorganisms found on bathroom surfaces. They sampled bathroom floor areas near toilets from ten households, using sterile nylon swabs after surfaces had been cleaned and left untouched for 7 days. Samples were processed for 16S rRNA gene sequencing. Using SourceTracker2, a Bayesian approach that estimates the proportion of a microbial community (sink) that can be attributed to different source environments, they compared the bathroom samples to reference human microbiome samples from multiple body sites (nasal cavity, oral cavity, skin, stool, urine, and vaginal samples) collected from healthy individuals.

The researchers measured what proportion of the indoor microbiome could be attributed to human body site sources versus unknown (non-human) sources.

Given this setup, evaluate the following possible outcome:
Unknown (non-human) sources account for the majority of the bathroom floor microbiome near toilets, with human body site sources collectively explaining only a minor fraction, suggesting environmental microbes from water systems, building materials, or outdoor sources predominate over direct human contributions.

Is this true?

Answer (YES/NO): NO